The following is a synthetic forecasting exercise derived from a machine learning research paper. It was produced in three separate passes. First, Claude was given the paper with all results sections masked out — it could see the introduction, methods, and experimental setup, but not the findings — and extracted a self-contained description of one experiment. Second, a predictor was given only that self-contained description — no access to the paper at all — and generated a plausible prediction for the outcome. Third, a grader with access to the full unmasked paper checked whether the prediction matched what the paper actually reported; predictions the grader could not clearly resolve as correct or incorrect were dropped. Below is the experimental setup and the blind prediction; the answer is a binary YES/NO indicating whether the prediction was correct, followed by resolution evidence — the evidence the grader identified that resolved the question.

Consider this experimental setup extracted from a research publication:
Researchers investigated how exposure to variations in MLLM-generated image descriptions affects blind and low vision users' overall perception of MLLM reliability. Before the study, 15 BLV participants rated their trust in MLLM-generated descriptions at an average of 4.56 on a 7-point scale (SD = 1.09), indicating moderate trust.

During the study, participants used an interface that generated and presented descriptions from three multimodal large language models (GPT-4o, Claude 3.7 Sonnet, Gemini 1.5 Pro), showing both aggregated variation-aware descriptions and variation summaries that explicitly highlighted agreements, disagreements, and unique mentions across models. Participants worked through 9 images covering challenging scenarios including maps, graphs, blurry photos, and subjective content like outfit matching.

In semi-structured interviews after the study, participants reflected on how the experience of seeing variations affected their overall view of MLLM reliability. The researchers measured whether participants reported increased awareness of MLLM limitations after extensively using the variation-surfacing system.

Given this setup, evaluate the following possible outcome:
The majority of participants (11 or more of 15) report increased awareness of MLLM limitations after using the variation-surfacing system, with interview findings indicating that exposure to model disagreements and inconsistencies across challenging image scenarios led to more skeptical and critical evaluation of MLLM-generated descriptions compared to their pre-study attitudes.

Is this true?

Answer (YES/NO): NO